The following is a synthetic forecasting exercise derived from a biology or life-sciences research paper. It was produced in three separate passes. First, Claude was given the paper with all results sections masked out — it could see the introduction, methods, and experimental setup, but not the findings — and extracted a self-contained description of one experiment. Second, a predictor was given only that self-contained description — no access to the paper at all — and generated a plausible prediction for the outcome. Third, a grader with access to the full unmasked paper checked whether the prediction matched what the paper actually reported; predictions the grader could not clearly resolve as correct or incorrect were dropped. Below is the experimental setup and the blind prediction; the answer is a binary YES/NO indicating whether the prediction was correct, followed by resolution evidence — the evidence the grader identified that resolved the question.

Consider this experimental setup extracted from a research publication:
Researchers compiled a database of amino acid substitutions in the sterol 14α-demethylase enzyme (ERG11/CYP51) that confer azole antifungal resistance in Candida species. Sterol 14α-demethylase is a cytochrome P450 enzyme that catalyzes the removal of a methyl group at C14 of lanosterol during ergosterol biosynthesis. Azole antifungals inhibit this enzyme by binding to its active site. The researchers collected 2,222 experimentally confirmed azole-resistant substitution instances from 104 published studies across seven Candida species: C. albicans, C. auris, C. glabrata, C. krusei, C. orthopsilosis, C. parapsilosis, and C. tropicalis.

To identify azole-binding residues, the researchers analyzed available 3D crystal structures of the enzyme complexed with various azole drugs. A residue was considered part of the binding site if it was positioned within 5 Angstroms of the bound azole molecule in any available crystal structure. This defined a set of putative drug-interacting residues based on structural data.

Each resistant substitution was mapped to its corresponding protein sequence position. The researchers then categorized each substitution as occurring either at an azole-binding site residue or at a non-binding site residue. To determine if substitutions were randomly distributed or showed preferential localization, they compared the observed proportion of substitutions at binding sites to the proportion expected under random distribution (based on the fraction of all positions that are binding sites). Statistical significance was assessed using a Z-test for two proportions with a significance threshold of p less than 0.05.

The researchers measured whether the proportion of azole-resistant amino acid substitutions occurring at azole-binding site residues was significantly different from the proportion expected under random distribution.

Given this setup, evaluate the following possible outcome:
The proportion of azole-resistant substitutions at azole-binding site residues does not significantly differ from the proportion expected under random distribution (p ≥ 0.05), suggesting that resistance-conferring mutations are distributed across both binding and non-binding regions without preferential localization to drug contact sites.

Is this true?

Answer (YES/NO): YES